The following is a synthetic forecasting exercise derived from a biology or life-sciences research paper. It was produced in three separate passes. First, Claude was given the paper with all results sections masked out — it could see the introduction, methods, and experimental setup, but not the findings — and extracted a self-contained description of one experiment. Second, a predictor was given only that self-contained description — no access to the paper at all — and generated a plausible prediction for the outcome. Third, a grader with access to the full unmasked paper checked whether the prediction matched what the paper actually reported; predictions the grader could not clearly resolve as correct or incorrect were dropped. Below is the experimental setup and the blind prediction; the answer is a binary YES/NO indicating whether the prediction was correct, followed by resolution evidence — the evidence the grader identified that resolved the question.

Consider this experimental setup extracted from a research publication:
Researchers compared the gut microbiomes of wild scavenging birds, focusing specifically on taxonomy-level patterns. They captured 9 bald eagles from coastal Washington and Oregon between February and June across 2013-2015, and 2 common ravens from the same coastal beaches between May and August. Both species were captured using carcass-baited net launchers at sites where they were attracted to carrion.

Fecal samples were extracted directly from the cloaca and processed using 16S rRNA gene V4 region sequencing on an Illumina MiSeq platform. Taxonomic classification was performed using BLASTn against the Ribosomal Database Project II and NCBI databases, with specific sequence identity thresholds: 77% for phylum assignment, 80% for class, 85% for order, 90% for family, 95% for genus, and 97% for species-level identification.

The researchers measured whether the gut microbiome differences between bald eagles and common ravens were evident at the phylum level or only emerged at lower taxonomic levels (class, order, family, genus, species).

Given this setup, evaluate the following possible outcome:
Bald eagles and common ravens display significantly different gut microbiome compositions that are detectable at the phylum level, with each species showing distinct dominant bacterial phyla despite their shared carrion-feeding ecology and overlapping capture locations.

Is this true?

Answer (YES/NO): NO